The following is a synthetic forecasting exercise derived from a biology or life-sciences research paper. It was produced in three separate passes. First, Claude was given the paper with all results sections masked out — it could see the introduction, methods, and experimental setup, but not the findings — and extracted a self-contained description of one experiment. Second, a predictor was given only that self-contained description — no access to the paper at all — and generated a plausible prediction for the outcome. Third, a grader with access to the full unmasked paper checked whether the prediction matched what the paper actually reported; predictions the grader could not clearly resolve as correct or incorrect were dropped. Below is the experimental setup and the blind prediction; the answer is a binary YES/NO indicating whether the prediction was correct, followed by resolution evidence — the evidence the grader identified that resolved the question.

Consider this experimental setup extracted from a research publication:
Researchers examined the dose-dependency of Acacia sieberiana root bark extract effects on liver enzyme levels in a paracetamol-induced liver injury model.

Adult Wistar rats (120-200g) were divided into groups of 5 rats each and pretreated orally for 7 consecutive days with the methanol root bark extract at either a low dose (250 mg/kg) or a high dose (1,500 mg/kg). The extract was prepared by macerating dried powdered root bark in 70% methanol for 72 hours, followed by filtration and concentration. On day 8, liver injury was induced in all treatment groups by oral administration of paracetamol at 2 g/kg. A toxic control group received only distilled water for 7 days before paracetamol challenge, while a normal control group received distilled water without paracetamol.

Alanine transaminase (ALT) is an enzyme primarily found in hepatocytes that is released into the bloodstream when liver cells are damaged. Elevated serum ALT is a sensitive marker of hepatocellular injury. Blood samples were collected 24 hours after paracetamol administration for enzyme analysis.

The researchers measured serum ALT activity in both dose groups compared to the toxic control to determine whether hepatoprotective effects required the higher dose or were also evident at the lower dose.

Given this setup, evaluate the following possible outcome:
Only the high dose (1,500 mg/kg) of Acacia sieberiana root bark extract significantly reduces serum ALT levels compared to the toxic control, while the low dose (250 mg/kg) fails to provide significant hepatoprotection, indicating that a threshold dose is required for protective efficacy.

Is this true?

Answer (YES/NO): NO